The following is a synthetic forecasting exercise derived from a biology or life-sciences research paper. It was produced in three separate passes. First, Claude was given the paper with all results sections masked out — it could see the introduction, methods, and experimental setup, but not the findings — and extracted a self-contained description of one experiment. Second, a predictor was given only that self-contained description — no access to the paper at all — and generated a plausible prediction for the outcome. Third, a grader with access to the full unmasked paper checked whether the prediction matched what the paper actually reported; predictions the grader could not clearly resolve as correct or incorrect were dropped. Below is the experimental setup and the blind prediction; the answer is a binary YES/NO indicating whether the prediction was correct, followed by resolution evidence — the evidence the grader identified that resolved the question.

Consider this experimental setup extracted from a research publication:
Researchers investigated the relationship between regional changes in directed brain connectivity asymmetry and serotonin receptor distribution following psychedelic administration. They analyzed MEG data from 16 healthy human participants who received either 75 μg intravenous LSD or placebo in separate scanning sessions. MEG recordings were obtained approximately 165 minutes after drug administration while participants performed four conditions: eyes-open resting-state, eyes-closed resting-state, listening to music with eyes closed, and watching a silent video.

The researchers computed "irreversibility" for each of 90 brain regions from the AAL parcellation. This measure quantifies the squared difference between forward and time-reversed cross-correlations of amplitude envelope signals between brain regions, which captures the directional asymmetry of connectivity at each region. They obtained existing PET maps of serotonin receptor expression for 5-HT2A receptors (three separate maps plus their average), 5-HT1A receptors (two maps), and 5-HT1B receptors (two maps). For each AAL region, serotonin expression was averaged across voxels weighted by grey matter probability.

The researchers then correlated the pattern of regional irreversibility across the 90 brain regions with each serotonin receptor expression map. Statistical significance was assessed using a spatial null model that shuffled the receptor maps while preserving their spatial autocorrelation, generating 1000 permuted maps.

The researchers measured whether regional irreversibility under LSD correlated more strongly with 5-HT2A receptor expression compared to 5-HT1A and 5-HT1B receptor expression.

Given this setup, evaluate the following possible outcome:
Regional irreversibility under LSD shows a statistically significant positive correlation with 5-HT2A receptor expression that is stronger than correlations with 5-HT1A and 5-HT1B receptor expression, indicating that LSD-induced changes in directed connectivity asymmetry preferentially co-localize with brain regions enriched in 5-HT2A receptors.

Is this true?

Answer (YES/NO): NO